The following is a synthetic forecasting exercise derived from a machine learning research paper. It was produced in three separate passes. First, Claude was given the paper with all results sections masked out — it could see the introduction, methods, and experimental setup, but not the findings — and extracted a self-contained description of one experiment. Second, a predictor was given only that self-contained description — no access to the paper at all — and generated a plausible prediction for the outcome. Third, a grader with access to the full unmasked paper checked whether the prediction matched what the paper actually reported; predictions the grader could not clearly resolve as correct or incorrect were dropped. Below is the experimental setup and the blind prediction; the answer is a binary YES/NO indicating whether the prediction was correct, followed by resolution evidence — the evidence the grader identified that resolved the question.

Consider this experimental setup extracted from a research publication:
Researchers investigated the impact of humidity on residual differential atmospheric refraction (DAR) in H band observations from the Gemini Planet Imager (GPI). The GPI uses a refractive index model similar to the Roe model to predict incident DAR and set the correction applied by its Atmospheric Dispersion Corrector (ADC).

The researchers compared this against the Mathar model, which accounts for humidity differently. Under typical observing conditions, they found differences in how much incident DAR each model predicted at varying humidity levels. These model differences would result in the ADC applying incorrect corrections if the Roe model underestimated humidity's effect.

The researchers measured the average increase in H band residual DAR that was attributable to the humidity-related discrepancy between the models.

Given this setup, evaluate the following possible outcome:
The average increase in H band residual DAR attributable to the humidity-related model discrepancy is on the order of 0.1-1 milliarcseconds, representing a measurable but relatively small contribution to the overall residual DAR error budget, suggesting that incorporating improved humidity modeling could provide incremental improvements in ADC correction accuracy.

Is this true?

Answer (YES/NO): YES